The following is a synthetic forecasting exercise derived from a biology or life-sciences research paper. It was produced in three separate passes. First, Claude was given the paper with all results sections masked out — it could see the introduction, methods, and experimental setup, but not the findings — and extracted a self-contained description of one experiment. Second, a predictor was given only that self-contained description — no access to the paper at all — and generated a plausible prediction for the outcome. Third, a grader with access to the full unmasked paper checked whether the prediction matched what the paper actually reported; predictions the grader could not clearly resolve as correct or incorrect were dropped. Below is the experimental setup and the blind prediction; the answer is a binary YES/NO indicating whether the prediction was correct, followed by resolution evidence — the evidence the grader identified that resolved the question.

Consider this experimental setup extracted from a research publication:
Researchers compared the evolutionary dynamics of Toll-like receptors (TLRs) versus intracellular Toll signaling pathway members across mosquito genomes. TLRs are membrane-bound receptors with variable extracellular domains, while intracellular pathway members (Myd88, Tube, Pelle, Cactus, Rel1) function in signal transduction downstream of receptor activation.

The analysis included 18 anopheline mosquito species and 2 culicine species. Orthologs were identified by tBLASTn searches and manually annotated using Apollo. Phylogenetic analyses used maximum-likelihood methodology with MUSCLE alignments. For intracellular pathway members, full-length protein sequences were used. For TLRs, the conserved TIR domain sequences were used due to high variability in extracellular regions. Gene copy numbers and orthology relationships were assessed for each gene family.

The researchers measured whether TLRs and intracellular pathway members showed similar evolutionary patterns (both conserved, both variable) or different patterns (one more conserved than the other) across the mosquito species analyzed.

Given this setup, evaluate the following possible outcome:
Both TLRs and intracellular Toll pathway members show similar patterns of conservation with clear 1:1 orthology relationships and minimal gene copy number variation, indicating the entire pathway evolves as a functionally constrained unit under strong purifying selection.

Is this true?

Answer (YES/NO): NO